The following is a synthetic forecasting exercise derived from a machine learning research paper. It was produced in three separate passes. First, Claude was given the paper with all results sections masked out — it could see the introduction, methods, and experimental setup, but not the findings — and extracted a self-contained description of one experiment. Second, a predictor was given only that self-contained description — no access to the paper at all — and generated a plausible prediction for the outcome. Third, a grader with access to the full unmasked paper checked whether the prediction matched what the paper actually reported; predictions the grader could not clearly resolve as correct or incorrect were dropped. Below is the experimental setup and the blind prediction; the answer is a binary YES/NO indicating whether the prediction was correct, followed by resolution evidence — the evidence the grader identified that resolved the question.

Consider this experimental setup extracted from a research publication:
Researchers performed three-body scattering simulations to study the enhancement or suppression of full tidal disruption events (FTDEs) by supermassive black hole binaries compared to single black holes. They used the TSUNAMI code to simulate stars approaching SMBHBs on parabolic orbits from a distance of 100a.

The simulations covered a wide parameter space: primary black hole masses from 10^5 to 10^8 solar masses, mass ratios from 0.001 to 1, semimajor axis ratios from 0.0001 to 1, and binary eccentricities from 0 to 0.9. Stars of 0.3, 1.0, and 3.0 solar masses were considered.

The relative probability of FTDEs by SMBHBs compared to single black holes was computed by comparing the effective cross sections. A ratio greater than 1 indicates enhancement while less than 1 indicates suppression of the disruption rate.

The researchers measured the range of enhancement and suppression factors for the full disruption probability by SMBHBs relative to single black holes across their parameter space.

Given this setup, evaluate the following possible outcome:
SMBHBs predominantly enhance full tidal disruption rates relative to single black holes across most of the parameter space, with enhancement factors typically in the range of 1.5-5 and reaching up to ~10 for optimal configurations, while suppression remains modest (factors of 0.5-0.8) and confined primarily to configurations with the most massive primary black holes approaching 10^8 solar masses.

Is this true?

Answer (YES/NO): NO